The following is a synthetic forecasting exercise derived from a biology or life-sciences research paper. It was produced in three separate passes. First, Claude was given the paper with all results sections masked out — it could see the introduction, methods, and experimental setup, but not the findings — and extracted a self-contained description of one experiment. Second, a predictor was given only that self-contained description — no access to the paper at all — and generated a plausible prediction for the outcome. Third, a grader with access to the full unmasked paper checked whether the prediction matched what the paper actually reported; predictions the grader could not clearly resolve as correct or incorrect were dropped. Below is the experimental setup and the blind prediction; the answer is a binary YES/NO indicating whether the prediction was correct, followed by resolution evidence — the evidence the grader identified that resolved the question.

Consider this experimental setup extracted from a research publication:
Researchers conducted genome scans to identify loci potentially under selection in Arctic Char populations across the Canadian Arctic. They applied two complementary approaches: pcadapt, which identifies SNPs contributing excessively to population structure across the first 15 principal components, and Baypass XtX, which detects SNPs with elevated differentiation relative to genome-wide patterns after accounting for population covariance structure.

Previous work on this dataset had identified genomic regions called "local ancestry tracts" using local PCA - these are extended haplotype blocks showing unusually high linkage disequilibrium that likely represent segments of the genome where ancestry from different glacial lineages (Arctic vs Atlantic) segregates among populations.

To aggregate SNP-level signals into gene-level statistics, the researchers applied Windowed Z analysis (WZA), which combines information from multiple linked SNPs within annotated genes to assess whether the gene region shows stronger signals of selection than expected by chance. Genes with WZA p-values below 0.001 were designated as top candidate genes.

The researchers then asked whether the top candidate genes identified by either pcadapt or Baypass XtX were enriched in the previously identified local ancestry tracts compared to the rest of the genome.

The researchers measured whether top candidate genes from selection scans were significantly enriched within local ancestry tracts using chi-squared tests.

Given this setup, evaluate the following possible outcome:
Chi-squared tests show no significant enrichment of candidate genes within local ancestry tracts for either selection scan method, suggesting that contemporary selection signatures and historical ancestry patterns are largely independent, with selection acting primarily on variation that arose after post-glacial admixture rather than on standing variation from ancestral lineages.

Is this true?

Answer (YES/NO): NO